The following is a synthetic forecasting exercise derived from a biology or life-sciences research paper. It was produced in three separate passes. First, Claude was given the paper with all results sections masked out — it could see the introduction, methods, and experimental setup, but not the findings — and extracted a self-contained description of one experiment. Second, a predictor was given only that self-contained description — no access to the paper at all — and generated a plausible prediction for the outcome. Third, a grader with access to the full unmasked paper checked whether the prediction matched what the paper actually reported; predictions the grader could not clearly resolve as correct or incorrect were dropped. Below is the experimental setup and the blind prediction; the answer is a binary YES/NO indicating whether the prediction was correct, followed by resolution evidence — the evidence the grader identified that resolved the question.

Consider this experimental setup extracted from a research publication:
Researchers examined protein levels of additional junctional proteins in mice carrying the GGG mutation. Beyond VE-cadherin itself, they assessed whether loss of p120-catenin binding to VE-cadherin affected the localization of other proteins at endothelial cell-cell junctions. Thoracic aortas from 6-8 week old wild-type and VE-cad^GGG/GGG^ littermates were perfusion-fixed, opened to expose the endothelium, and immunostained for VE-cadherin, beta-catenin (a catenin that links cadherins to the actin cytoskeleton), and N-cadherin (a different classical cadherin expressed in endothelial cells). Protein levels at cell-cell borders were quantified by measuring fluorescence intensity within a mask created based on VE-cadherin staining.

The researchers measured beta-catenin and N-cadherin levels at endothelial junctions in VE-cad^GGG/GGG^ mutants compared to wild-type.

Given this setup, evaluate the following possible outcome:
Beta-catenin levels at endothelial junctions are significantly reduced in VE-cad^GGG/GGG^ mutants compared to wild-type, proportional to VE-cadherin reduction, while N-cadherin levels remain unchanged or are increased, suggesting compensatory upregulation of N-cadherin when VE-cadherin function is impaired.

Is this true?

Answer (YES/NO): NO